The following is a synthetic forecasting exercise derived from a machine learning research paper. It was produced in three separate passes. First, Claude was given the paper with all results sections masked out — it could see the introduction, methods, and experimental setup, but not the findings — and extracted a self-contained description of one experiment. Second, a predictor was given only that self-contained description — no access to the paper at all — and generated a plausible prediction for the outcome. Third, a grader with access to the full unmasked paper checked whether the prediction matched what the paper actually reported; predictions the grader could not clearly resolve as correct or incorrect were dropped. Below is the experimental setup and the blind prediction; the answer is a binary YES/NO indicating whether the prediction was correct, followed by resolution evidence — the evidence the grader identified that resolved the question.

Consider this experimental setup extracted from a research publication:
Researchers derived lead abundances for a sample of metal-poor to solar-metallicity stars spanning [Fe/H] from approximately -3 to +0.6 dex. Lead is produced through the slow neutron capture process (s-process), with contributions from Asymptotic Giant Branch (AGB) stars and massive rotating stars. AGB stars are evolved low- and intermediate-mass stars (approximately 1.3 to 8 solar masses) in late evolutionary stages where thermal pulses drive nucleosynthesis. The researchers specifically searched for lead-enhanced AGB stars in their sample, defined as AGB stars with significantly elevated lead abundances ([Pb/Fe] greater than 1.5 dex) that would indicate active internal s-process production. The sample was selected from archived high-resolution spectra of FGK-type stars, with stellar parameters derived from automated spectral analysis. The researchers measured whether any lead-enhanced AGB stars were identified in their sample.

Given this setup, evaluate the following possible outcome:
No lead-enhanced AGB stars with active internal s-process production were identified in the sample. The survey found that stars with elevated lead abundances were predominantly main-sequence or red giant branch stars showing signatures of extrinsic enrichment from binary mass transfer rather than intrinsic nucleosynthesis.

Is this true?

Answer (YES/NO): YES